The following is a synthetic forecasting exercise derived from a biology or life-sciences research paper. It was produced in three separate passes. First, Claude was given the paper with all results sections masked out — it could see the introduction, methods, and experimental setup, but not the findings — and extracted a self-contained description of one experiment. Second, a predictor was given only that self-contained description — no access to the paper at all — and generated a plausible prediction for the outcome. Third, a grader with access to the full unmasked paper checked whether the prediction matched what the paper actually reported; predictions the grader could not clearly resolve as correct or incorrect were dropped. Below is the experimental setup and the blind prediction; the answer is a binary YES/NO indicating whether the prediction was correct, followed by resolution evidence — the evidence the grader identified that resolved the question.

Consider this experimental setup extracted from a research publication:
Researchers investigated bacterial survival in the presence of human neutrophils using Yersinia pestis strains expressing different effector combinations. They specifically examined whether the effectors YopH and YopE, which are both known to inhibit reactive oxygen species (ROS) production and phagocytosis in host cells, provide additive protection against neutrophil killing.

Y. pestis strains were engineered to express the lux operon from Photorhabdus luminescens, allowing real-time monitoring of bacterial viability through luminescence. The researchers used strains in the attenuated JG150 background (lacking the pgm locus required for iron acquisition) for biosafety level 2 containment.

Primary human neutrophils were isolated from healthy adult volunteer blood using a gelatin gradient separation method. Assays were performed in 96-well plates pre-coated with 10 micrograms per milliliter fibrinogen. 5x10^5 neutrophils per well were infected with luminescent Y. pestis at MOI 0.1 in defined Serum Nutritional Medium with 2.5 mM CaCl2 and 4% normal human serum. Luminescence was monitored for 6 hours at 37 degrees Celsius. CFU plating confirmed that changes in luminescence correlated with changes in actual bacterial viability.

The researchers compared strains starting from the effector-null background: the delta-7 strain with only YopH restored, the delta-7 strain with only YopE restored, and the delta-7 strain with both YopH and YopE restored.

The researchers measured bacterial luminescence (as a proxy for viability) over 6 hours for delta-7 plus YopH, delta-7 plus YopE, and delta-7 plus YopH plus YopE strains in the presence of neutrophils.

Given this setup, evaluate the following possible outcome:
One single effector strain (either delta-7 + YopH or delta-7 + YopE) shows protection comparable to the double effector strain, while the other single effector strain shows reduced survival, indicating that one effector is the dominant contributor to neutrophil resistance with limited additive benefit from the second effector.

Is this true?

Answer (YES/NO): NO